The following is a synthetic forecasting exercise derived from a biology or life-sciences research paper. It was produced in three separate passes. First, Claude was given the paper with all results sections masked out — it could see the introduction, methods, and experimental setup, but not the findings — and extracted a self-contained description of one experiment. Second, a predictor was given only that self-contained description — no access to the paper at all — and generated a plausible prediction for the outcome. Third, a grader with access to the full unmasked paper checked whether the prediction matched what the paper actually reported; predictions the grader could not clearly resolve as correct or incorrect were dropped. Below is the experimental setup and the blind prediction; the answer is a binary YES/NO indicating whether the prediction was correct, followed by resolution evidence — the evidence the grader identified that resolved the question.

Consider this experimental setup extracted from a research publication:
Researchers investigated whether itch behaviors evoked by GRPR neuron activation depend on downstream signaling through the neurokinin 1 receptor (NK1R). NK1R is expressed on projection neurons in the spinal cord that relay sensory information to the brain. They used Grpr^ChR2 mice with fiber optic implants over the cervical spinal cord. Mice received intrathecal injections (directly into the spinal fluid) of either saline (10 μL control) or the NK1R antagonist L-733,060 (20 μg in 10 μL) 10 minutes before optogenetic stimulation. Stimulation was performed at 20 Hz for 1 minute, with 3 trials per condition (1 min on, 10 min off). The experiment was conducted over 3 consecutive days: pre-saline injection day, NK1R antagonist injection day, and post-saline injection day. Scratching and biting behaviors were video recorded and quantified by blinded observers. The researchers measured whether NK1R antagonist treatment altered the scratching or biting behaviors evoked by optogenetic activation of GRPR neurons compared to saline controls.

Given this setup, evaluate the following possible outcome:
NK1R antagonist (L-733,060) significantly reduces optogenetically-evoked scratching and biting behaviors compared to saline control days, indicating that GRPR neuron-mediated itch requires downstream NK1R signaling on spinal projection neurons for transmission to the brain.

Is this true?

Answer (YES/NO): NO